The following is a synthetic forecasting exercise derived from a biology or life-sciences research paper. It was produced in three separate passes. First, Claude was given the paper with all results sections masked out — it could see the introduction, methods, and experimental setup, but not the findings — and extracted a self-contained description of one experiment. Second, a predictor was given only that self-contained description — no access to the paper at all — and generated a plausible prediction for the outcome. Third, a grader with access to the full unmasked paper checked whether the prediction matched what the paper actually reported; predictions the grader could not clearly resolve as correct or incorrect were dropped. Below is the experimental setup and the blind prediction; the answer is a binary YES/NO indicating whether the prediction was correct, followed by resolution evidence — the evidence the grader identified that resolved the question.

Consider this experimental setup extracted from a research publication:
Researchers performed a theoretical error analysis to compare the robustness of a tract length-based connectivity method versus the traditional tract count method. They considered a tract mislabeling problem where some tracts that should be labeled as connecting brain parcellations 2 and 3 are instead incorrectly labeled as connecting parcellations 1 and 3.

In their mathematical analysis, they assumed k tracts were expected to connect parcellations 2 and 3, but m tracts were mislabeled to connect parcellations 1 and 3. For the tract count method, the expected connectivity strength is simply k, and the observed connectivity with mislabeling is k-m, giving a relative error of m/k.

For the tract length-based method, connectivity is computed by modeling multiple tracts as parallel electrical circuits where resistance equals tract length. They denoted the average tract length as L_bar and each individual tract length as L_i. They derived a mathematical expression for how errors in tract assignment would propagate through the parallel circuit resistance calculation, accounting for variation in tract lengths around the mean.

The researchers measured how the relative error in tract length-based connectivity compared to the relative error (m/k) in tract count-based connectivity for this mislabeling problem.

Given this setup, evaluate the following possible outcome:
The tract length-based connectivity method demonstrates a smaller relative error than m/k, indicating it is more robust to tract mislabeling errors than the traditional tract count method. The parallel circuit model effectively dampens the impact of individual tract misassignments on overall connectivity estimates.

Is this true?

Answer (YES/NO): NO